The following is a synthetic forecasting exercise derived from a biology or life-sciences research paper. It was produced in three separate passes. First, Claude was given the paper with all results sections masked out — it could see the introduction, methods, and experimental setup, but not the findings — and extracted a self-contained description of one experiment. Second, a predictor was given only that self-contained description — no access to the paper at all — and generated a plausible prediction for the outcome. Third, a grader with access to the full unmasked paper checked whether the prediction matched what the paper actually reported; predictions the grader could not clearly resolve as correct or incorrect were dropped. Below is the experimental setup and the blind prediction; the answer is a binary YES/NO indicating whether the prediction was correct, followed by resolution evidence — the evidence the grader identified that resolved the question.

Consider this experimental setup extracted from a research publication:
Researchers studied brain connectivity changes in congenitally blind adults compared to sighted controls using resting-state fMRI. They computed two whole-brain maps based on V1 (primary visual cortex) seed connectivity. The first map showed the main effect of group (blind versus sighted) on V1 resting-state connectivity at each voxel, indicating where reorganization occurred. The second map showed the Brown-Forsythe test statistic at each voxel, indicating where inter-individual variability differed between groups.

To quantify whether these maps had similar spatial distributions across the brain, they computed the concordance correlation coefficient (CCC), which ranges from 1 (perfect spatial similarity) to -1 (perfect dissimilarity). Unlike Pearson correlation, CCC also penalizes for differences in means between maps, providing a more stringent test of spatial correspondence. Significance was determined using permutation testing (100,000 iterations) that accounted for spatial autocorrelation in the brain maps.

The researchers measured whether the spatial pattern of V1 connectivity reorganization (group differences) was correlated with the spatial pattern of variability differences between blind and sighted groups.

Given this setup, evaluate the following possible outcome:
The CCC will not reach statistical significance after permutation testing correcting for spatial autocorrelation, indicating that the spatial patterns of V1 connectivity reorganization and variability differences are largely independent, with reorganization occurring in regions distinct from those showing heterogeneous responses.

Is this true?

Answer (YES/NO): NO